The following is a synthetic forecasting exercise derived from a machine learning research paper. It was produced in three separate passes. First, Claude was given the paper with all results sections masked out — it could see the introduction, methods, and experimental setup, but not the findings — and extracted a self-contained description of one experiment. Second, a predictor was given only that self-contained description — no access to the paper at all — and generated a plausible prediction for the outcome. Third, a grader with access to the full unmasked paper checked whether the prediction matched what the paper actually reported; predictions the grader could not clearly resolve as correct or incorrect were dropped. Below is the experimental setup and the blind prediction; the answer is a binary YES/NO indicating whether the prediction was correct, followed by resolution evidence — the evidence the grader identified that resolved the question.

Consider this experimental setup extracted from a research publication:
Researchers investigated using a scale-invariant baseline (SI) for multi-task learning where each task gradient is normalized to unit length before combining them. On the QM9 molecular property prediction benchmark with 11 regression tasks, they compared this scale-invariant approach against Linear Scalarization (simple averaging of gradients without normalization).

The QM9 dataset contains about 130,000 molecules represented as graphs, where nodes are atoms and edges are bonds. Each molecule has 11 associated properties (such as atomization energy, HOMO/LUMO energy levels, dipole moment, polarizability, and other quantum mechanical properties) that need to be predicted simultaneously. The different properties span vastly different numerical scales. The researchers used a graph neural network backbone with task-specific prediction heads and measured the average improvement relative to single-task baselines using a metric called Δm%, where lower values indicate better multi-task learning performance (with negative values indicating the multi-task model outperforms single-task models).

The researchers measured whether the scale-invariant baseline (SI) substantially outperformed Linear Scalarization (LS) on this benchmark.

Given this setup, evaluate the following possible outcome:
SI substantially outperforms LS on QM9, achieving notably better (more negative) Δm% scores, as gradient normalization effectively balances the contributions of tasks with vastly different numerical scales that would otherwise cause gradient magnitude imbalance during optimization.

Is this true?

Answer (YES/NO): NO